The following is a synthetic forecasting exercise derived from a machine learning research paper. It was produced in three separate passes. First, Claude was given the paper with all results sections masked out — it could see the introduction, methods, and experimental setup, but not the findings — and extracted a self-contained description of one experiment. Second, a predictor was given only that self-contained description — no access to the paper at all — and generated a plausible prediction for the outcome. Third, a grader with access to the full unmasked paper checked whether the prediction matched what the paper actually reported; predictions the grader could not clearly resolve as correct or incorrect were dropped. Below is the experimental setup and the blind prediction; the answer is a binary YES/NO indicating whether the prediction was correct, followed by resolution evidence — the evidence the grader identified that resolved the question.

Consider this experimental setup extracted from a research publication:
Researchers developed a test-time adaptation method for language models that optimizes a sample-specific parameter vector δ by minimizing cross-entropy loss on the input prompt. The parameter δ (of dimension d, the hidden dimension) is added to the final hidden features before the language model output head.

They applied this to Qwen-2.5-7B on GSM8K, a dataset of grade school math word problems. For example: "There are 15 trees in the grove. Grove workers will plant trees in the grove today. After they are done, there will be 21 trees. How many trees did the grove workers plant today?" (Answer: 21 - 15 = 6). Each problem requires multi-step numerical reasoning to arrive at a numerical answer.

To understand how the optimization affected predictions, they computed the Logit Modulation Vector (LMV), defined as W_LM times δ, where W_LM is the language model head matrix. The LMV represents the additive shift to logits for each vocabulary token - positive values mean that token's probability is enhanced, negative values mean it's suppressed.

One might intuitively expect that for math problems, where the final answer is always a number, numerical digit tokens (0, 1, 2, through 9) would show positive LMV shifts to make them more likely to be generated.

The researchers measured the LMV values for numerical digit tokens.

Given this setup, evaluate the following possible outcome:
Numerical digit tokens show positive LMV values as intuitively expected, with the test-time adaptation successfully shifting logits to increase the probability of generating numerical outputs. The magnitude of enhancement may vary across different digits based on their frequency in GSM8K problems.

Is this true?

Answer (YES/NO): NO